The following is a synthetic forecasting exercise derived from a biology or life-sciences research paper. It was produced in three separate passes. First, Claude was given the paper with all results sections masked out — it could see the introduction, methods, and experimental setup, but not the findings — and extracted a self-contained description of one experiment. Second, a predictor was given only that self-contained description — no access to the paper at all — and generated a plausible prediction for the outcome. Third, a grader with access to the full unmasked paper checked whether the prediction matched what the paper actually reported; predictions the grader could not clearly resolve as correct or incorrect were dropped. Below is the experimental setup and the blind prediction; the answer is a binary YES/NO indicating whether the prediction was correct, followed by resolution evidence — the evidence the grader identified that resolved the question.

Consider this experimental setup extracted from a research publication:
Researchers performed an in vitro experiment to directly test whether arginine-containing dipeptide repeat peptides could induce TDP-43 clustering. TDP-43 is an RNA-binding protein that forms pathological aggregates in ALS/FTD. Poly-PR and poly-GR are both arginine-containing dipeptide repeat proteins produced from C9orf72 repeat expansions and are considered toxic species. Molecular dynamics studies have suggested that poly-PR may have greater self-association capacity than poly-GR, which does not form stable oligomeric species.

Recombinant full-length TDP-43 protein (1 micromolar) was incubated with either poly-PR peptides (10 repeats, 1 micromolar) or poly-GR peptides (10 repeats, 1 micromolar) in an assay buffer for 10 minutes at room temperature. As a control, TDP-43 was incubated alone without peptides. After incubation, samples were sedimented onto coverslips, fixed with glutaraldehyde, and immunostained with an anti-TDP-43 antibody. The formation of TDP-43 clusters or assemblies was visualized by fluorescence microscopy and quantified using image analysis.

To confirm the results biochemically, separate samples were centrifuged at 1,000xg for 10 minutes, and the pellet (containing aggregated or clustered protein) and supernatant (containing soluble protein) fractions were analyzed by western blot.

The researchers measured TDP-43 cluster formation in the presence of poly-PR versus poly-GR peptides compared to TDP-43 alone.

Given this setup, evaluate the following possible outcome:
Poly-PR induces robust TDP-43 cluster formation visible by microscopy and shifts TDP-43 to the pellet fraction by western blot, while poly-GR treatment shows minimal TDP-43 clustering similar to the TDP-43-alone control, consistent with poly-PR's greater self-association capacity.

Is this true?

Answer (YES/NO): NO